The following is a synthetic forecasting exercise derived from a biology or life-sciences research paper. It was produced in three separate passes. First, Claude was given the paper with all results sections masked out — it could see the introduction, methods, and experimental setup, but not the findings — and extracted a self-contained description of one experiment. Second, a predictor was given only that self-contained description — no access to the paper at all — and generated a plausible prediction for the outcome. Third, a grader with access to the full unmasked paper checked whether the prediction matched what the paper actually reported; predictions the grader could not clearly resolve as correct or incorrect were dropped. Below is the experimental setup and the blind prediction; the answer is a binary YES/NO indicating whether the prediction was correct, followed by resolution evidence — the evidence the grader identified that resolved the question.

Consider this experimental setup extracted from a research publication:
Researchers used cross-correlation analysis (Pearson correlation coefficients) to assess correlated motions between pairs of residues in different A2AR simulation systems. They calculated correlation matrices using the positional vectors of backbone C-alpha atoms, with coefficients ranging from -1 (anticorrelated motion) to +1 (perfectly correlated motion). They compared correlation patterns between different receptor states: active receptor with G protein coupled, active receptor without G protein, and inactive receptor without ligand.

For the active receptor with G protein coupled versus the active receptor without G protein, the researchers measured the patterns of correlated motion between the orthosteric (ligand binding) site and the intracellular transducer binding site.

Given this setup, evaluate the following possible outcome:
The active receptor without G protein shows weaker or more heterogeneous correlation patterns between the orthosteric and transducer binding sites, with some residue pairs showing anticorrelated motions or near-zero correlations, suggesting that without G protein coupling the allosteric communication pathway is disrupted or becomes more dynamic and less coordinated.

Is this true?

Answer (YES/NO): NO